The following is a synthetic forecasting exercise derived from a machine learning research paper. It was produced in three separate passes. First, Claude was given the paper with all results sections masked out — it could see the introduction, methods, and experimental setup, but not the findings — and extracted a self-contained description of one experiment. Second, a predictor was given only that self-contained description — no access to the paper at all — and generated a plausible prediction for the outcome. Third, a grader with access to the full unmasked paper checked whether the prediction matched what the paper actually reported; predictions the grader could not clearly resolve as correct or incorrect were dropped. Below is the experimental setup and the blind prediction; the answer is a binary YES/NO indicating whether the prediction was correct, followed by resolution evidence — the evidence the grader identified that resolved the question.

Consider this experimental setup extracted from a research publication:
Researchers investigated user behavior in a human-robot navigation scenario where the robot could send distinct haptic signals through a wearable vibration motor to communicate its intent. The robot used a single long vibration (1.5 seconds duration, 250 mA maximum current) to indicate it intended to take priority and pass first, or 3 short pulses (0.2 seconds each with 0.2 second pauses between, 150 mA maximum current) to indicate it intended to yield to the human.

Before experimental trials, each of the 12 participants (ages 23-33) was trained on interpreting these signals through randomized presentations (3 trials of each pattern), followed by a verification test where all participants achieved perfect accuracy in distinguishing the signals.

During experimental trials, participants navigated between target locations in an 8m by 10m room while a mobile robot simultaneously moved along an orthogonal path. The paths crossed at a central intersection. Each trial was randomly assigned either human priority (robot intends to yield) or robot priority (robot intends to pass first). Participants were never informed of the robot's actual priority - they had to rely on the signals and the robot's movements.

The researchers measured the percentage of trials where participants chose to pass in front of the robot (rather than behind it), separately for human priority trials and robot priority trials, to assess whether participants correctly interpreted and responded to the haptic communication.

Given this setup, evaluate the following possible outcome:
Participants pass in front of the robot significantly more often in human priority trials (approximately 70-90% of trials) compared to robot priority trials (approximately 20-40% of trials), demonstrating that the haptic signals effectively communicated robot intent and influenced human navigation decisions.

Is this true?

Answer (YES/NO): NO